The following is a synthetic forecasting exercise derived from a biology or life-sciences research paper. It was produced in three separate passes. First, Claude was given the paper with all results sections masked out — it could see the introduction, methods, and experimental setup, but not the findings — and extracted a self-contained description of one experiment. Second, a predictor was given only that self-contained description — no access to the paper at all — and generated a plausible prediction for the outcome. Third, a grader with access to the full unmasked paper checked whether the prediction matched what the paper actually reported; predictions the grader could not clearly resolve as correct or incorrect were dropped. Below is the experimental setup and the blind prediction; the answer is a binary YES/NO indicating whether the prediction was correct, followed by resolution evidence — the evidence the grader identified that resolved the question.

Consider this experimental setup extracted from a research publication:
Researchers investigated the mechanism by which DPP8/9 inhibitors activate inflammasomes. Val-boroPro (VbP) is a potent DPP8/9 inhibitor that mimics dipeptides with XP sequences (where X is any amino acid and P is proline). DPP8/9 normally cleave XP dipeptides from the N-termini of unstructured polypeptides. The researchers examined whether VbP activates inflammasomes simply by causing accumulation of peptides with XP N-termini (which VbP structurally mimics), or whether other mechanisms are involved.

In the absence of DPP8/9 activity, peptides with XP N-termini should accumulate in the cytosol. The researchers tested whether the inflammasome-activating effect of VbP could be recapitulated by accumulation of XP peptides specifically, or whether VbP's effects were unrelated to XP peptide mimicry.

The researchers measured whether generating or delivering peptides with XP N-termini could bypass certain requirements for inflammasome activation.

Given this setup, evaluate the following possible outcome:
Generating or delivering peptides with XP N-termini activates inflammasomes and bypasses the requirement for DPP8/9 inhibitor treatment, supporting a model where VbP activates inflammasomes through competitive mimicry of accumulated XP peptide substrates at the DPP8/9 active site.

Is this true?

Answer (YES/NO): NO